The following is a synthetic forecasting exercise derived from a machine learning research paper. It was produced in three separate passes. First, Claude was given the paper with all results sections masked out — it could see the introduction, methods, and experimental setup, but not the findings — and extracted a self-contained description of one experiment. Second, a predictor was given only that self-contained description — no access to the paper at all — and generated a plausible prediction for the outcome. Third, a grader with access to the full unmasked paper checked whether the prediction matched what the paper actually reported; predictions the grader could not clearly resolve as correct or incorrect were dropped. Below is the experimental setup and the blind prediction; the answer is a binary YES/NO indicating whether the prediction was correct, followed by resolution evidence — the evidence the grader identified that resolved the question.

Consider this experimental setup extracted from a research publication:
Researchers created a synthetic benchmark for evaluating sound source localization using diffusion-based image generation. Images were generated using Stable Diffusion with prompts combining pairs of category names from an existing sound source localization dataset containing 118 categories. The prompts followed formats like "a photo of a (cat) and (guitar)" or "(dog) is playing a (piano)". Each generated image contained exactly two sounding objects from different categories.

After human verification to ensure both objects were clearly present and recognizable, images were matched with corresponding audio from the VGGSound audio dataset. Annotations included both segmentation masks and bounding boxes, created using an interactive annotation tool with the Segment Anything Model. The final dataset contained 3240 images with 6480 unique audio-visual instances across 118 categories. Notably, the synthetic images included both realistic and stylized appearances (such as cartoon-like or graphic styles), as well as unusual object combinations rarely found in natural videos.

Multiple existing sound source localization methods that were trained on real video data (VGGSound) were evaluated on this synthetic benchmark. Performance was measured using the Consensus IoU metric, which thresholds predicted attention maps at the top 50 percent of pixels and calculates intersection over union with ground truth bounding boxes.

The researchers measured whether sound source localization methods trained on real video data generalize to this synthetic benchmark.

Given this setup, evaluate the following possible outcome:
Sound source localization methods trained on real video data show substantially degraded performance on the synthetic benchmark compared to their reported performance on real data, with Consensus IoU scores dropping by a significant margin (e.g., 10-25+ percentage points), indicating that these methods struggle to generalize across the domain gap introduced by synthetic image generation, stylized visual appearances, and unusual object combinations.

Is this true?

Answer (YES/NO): YES